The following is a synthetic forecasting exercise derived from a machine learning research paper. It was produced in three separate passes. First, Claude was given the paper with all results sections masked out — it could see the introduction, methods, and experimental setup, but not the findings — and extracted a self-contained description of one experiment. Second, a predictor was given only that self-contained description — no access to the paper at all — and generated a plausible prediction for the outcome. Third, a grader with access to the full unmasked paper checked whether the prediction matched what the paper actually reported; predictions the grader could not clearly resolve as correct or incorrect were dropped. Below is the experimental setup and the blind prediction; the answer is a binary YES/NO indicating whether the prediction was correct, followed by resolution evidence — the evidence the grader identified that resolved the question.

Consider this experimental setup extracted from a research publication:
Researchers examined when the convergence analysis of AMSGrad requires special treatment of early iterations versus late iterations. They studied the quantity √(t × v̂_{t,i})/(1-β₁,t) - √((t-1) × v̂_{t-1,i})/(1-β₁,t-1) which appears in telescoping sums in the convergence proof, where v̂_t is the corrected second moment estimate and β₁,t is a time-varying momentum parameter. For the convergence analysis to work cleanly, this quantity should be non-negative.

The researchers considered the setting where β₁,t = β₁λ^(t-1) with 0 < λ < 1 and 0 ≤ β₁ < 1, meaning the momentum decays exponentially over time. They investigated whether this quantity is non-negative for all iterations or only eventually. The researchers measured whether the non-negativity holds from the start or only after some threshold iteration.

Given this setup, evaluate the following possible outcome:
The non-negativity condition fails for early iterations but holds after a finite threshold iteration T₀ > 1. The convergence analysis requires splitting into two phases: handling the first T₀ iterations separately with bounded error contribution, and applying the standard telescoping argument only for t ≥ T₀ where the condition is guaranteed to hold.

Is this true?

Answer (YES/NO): YES